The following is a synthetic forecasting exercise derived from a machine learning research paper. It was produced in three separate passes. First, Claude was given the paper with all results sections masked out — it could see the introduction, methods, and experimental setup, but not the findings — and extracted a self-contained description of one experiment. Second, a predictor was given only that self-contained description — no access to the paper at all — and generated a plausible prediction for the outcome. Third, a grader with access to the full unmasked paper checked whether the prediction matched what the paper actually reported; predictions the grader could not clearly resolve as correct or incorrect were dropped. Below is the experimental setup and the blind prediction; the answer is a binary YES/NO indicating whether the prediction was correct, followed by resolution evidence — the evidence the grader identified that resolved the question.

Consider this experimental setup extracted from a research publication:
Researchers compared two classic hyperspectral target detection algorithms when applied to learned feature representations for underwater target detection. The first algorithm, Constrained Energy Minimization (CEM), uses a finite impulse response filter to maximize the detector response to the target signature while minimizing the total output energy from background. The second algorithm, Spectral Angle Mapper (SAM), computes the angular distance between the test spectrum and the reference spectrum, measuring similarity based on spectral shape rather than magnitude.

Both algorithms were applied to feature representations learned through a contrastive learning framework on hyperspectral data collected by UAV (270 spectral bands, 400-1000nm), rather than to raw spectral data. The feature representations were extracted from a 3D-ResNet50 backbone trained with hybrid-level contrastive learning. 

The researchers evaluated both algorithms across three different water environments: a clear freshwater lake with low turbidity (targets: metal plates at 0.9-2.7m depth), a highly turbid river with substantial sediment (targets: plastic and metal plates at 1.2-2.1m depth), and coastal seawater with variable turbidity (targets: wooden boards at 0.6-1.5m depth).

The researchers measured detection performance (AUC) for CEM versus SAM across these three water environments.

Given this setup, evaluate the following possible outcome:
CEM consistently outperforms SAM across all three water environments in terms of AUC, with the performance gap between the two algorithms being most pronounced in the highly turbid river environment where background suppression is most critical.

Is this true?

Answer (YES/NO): NO